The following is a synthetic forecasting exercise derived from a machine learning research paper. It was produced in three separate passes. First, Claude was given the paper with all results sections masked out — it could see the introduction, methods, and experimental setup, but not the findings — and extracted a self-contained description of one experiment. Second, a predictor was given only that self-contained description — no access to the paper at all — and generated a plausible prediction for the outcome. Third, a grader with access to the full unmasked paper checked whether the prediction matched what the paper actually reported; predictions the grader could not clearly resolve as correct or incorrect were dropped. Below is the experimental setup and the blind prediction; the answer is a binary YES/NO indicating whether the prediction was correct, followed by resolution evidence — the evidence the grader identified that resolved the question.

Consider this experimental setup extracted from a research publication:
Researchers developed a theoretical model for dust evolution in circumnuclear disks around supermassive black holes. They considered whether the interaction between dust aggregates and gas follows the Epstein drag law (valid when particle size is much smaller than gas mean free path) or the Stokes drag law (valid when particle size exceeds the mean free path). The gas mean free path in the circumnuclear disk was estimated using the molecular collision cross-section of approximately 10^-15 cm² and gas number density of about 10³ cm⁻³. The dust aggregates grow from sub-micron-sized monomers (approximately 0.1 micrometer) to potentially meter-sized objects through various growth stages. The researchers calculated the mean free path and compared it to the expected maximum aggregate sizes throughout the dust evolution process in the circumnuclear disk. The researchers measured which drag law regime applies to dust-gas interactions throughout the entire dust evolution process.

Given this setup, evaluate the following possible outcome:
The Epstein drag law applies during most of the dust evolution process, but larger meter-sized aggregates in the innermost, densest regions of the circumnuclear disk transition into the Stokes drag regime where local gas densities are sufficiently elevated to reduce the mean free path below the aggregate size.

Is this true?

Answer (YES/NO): NO